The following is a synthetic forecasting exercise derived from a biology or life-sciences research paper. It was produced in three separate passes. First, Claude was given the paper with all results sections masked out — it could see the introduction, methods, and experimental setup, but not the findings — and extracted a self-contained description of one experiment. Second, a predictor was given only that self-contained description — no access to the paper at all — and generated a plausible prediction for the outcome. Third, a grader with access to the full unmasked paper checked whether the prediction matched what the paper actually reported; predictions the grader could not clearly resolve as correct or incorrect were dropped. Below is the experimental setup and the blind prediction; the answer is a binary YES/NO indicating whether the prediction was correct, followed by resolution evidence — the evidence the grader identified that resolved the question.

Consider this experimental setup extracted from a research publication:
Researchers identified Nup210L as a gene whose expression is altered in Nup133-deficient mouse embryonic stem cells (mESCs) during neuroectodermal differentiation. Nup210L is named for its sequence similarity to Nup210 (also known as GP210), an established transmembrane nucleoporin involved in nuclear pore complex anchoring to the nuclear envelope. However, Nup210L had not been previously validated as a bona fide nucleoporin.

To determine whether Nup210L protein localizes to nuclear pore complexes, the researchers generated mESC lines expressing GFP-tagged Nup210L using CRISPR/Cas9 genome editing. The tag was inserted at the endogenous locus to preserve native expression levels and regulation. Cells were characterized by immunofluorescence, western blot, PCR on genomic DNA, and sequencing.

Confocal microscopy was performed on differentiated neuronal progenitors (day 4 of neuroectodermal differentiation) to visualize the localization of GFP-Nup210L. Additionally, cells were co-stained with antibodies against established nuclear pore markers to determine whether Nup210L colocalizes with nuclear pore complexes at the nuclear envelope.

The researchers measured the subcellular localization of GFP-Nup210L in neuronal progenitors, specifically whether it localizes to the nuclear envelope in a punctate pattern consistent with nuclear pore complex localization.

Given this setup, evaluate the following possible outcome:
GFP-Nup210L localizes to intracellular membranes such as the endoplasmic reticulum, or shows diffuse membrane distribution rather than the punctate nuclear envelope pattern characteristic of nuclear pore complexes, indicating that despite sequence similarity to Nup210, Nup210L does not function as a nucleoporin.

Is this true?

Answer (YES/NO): NO